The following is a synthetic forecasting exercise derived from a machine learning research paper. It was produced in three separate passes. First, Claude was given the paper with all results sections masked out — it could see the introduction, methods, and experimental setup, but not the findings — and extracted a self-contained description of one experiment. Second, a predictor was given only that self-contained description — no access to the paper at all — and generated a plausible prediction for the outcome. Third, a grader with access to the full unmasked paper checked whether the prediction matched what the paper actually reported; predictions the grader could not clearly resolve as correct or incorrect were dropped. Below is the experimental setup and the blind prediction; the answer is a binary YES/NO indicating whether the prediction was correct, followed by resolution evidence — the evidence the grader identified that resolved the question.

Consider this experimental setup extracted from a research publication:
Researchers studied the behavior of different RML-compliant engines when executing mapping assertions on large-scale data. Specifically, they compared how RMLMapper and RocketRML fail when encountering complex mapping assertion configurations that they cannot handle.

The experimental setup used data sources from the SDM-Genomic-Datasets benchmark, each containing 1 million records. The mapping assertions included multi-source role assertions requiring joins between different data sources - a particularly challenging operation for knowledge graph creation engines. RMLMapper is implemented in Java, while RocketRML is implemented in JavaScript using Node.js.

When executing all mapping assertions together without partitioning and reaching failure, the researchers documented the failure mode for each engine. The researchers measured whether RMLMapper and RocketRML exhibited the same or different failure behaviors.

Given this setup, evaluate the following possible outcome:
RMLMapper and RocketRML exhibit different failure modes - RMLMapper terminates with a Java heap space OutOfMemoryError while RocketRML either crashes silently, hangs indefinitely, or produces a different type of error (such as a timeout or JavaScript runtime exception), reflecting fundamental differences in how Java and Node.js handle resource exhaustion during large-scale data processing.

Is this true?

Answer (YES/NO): NO